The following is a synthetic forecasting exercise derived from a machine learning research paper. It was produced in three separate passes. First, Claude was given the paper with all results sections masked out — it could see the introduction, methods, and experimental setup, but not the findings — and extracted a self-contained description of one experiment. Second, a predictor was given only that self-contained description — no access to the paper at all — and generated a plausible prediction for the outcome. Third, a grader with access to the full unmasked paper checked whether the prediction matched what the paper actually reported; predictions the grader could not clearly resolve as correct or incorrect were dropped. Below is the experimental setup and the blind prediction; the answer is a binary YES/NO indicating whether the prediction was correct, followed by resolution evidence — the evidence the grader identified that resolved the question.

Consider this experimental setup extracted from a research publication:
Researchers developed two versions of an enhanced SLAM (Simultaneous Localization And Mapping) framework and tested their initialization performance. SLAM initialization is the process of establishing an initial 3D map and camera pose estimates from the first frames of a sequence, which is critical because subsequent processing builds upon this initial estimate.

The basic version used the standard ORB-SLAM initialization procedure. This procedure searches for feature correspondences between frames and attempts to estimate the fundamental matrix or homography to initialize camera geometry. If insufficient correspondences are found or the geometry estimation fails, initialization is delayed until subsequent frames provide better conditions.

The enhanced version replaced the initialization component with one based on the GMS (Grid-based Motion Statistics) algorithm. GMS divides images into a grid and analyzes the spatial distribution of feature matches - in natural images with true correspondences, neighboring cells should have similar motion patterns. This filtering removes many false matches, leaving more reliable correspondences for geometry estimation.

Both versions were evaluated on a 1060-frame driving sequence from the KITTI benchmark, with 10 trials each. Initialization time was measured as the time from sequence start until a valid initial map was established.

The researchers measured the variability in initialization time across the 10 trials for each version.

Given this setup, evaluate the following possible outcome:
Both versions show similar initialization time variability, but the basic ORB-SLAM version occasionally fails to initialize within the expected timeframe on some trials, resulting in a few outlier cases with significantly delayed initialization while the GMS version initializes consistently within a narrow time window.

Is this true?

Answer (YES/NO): NO